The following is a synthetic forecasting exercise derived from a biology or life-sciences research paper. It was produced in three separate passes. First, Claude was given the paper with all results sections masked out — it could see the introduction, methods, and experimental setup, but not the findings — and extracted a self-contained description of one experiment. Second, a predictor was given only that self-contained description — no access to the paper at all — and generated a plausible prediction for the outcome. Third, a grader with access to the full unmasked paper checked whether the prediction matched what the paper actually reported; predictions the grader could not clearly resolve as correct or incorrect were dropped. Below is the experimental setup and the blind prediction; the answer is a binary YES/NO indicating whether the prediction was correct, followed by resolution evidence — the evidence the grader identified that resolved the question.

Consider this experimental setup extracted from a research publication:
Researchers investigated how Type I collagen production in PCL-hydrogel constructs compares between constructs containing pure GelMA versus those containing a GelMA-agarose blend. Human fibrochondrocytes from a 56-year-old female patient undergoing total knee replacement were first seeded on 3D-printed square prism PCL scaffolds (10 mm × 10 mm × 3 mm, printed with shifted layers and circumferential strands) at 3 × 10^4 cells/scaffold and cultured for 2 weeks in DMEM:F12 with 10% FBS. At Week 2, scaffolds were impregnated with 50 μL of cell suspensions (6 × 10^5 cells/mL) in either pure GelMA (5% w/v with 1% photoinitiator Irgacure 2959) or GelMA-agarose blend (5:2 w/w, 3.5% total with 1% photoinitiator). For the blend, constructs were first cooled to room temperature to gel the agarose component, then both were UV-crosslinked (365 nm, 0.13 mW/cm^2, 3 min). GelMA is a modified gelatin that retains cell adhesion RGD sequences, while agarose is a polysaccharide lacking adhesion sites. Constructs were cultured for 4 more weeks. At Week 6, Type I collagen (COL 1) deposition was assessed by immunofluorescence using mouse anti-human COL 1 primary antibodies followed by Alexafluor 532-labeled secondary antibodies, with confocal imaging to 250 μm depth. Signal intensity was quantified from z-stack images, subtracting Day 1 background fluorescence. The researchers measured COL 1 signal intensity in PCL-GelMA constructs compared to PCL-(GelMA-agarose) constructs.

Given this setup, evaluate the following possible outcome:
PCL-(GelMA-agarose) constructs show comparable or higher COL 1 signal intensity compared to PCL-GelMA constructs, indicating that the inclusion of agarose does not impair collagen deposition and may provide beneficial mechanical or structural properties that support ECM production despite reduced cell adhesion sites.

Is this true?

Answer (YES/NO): NO